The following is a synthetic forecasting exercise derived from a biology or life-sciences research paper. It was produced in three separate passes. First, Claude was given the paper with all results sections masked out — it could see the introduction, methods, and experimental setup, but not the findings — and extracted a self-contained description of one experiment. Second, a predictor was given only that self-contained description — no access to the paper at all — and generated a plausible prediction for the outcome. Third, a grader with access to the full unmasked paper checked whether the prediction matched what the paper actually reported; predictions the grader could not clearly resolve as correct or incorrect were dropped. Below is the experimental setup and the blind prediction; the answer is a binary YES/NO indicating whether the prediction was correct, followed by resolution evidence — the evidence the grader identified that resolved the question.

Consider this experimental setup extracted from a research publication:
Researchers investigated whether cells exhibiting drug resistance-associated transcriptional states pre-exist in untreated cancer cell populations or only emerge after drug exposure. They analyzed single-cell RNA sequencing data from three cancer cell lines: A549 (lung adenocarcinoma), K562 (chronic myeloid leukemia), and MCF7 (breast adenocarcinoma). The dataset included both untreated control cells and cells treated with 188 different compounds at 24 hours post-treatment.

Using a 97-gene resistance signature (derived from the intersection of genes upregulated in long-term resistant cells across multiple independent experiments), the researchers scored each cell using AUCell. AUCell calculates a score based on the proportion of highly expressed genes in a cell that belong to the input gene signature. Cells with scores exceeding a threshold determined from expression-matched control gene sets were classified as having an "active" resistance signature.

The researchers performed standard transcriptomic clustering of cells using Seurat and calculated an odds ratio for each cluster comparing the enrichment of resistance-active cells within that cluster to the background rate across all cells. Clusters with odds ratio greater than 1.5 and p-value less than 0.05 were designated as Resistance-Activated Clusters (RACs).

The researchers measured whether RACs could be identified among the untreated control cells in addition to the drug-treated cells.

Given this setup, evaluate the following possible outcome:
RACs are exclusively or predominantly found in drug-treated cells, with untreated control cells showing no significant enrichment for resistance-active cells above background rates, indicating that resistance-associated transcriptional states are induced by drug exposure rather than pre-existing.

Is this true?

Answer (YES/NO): NO